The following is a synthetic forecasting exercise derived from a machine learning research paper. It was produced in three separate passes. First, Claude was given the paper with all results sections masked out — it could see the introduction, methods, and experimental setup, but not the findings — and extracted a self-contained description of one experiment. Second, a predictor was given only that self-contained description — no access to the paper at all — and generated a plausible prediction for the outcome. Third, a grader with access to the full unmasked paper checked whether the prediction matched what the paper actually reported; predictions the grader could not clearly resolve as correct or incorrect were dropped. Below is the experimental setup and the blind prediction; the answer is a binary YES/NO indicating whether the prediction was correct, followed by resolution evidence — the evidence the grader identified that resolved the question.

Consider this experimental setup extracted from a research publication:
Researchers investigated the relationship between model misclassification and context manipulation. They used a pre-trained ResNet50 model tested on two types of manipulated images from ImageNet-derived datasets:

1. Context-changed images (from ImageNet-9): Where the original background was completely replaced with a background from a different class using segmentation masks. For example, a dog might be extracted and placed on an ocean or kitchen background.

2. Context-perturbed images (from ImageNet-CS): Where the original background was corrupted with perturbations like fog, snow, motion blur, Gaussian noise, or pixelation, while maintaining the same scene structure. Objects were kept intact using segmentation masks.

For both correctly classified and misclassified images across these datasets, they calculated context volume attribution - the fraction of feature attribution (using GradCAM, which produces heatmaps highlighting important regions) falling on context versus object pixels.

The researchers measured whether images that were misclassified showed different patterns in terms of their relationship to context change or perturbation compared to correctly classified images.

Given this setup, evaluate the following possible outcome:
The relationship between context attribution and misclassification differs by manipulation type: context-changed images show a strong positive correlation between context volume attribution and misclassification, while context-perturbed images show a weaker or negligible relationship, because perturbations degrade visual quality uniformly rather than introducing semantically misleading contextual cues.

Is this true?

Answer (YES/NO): NO